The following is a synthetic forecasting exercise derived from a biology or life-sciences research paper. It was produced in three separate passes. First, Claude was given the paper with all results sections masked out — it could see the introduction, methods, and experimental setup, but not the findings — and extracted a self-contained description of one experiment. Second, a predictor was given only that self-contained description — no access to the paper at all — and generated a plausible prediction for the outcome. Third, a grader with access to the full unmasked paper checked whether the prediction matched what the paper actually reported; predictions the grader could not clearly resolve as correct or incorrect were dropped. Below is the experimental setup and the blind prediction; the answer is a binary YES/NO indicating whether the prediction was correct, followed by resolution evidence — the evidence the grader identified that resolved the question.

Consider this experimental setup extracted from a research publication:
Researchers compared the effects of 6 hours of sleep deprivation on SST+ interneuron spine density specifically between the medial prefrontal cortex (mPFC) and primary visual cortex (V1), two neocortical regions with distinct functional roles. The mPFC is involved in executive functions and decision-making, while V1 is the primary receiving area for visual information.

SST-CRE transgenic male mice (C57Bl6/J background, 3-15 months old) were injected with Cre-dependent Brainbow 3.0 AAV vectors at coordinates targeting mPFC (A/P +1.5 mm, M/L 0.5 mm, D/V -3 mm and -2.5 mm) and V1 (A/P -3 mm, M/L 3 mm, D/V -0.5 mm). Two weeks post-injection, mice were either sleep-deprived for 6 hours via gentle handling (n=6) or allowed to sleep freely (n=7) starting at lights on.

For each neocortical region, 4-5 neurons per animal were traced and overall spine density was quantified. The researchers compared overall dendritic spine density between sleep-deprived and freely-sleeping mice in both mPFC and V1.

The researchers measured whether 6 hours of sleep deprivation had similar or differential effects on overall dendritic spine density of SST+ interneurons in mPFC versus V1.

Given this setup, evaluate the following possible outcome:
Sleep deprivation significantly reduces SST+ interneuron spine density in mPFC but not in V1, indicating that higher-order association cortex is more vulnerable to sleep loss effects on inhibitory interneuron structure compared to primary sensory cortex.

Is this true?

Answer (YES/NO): NO